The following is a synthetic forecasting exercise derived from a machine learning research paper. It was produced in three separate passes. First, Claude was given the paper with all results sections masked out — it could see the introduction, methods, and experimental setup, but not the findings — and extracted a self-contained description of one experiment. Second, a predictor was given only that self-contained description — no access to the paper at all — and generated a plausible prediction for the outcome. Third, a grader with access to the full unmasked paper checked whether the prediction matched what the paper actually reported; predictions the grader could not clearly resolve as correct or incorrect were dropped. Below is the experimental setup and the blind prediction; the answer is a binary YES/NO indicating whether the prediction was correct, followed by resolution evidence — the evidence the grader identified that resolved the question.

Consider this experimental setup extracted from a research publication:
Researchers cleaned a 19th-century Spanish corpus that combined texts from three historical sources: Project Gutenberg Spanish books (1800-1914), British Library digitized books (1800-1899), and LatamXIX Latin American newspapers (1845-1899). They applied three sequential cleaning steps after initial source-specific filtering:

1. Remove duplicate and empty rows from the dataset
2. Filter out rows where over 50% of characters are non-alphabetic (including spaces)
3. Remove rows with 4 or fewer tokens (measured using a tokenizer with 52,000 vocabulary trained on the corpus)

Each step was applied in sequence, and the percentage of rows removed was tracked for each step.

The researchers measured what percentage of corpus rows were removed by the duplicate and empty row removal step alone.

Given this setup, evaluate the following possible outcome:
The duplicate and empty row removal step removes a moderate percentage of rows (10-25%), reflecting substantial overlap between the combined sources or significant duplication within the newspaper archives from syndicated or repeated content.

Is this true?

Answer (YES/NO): NO